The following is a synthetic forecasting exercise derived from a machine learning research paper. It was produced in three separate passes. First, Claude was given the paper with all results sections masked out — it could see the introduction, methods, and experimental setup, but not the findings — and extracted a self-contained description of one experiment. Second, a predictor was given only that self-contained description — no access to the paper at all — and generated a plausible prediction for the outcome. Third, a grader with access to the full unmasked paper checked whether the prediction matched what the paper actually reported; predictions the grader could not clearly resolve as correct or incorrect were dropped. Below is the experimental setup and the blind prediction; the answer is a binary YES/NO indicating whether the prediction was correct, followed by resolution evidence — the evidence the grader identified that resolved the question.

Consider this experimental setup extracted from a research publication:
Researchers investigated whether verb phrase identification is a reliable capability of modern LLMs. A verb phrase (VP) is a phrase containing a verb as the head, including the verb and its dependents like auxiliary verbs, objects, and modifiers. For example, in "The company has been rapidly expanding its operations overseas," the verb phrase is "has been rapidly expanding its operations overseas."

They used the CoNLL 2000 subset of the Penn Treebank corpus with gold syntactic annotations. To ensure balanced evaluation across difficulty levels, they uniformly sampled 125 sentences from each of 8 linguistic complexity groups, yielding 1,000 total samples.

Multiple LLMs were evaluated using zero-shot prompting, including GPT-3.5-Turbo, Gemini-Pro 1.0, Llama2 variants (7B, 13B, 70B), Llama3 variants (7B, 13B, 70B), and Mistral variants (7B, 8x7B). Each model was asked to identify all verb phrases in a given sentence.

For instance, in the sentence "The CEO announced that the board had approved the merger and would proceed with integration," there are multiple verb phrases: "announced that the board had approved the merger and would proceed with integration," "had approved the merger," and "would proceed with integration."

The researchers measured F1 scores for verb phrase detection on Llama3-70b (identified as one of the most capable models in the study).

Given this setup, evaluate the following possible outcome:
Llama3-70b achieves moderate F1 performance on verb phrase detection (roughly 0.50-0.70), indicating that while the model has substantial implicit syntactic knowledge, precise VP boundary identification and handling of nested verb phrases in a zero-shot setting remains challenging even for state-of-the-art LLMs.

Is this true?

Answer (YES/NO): NO